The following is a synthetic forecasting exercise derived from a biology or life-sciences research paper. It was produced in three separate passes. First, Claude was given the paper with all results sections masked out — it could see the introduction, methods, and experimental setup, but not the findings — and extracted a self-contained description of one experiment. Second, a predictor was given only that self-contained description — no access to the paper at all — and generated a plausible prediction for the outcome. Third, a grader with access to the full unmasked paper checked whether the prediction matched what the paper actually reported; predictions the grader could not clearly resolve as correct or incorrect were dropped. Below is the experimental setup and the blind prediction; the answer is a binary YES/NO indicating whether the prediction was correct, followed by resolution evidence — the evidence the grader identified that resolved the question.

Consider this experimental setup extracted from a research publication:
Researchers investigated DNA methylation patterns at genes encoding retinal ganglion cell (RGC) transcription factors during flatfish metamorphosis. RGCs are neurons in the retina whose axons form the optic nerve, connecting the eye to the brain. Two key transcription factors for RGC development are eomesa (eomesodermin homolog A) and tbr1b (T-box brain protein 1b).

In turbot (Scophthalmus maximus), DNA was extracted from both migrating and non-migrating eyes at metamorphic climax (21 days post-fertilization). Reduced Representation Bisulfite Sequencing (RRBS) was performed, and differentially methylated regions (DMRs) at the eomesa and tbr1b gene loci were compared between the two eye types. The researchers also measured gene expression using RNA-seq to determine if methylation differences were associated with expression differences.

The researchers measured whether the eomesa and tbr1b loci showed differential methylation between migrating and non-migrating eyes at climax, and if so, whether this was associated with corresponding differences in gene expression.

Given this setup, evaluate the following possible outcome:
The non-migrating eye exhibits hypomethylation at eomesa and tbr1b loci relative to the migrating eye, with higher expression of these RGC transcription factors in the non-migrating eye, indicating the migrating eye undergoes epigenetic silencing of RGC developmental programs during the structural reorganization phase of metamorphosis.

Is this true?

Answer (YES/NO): NO